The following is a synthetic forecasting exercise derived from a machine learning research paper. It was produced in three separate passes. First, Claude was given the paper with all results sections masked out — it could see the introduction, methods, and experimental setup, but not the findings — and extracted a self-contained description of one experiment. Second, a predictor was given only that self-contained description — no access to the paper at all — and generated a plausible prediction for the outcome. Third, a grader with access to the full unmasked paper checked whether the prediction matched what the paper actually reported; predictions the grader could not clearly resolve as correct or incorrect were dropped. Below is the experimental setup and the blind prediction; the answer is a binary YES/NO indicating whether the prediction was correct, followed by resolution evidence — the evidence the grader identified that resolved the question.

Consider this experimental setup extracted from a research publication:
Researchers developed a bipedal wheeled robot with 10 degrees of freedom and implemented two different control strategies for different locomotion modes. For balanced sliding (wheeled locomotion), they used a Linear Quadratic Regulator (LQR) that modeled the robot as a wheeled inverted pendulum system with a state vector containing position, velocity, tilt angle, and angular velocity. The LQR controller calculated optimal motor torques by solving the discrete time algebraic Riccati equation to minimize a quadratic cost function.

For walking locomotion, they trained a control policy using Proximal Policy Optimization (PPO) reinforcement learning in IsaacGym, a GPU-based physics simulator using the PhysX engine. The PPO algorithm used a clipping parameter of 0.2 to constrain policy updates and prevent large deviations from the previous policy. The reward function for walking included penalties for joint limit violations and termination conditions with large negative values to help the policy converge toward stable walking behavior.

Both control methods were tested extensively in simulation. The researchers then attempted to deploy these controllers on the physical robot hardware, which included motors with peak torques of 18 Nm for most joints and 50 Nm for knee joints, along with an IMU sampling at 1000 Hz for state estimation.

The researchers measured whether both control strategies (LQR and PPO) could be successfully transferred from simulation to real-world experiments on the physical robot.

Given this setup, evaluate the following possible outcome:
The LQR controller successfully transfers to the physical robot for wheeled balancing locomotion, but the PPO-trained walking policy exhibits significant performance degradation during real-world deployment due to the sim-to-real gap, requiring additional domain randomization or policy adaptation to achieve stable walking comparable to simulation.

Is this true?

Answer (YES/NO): NO